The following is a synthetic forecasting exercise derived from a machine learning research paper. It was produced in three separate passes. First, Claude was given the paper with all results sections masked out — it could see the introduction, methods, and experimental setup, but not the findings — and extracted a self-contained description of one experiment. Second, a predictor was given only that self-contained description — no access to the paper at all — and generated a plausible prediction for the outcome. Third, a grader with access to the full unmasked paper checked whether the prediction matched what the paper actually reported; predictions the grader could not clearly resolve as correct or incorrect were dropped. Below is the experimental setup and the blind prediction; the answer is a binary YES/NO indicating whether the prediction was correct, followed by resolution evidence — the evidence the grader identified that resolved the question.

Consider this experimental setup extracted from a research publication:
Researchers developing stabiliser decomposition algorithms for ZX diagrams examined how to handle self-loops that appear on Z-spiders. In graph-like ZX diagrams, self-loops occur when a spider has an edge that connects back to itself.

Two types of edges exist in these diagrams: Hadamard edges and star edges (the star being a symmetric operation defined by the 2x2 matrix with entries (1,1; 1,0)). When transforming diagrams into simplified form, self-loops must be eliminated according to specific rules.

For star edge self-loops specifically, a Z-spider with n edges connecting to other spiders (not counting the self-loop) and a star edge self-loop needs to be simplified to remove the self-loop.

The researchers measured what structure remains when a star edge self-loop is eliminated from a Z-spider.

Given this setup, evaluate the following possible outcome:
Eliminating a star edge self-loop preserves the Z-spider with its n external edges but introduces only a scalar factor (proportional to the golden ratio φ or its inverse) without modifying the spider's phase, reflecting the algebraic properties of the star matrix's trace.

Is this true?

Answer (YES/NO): NO